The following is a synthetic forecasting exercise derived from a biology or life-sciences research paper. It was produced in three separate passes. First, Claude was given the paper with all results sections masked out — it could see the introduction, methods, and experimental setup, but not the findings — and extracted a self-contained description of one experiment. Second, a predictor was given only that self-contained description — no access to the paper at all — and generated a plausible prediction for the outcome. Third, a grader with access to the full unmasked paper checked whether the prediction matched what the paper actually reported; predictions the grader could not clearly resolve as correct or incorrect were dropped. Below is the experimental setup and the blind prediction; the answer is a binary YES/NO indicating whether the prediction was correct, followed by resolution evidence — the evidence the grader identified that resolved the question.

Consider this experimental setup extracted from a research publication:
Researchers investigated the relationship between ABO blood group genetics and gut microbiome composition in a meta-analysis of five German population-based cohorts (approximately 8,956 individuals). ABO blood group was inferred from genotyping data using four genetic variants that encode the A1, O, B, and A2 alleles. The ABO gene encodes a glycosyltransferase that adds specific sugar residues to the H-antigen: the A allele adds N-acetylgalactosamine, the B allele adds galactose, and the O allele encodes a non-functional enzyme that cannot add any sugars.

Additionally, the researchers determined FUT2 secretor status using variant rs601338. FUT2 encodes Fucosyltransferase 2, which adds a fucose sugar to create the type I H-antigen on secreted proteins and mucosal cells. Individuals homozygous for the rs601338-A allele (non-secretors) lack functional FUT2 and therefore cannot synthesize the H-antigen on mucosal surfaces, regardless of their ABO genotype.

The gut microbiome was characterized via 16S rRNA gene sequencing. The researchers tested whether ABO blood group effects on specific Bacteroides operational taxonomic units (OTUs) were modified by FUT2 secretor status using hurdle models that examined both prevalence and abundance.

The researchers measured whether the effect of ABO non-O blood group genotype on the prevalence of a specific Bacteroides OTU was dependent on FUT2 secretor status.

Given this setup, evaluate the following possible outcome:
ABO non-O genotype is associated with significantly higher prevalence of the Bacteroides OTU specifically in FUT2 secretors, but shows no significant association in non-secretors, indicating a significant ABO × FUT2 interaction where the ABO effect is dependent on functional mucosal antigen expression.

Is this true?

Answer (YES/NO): YES